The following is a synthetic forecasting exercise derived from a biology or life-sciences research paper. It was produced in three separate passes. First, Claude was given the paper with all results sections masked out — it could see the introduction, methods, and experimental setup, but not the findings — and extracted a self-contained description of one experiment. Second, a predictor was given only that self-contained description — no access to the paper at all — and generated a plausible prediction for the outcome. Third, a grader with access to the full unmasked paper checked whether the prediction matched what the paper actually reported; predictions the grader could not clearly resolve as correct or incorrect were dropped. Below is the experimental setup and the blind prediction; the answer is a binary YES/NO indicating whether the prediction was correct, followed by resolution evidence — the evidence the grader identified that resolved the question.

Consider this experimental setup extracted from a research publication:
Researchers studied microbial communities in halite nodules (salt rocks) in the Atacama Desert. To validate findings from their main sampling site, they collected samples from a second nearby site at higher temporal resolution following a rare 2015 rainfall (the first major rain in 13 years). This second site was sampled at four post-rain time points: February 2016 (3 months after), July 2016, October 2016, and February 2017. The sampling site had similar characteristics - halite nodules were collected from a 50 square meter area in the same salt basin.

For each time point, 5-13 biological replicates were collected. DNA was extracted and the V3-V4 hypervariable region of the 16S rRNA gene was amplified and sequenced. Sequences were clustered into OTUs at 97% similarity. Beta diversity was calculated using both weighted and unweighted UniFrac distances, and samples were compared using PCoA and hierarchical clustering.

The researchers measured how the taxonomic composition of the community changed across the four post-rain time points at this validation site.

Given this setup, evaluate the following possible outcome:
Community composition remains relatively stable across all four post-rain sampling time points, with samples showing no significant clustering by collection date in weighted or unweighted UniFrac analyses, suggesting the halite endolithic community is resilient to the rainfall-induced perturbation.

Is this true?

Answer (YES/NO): NO